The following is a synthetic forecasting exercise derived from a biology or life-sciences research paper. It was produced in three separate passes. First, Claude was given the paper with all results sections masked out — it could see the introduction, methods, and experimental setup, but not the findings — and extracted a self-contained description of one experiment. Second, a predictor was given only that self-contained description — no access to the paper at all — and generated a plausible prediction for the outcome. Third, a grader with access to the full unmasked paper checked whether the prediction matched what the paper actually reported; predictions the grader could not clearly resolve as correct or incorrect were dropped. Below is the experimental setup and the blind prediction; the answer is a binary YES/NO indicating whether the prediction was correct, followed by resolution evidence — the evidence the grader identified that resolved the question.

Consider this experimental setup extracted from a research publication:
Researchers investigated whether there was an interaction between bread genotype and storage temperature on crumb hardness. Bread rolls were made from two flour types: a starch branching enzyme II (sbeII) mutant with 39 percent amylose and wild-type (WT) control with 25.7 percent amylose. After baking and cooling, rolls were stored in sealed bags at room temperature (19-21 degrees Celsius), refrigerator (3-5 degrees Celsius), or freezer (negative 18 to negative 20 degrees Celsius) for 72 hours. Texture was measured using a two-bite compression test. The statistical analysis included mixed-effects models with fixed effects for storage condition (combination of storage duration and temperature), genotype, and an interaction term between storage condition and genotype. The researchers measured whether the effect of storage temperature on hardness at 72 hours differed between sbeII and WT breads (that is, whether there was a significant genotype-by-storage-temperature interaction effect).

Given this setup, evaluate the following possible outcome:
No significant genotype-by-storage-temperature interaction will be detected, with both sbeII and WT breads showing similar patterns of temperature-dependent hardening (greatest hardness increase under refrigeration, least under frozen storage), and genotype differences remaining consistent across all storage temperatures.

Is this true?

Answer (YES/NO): NO